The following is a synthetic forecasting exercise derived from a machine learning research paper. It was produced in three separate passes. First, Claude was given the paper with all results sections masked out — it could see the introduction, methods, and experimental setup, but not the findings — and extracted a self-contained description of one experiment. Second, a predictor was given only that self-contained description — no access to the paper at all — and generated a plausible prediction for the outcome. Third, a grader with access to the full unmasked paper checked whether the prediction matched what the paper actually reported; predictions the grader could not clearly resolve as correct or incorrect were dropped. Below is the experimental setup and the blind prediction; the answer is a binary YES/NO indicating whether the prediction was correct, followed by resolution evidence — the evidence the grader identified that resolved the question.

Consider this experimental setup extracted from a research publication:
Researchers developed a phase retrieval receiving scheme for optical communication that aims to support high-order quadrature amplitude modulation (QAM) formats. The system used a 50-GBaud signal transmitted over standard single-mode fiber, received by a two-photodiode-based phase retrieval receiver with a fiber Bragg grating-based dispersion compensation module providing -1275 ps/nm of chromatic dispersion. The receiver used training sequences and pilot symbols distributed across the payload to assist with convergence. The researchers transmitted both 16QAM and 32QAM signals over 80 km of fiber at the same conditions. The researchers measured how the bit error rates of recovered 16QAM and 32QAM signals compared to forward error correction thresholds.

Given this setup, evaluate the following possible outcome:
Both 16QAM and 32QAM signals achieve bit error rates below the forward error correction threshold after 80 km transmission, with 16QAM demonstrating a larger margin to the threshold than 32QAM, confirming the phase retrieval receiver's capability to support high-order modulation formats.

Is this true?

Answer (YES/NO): NO